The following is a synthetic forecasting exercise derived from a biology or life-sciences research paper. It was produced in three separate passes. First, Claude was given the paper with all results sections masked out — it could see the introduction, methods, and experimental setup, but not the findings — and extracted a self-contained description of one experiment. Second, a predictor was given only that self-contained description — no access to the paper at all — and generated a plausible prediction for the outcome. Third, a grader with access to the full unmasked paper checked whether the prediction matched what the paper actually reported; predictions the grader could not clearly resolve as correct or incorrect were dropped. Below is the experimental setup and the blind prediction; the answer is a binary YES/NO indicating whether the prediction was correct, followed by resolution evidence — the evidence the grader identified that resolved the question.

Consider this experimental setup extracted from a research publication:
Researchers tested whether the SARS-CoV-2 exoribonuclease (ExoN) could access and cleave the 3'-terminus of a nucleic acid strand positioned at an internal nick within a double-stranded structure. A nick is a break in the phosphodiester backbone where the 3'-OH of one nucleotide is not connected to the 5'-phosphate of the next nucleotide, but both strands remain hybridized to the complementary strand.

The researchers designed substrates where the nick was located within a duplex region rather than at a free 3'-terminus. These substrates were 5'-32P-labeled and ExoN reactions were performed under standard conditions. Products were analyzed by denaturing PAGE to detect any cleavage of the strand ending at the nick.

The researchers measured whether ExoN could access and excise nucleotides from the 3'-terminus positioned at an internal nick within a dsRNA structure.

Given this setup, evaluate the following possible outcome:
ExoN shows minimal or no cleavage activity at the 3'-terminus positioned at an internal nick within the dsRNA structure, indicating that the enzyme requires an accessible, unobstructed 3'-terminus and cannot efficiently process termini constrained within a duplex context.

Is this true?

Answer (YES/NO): YES